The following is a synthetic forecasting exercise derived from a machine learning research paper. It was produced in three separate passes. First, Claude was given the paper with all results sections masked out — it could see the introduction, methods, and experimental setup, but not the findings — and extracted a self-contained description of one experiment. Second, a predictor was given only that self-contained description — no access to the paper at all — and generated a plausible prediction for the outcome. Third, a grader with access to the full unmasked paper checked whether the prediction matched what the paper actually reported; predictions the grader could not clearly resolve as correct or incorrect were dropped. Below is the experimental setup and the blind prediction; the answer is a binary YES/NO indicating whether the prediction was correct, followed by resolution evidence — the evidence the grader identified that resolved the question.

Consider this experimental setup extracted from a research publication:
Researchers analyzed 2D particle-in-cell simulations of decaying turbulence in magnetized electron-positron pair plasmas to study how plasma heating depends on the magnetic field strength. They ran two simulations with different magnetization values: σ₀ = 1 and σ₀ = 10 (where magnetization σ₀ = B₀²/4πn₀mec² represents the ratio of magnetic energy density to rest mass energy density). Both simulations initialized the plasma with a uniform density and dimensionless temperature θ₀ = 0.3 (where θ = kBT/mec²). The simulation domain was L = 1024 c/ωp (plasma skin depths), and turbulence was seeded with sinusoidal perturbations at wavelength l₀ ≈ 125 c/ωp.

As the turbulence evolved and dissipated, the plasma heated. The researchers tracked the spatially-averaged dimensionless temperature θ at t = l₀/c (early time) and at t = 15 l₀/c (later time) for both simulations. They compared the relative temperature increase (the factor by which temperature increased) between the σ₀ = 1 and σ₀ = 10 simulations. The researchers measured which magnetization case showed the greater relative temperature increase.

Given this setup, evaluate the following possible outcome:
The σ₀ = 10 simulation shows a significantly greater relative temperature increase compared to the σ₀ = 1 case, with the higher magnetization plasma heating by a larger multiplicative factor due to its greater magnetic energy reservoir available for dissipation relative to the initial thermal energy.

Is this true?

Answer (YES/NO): YES